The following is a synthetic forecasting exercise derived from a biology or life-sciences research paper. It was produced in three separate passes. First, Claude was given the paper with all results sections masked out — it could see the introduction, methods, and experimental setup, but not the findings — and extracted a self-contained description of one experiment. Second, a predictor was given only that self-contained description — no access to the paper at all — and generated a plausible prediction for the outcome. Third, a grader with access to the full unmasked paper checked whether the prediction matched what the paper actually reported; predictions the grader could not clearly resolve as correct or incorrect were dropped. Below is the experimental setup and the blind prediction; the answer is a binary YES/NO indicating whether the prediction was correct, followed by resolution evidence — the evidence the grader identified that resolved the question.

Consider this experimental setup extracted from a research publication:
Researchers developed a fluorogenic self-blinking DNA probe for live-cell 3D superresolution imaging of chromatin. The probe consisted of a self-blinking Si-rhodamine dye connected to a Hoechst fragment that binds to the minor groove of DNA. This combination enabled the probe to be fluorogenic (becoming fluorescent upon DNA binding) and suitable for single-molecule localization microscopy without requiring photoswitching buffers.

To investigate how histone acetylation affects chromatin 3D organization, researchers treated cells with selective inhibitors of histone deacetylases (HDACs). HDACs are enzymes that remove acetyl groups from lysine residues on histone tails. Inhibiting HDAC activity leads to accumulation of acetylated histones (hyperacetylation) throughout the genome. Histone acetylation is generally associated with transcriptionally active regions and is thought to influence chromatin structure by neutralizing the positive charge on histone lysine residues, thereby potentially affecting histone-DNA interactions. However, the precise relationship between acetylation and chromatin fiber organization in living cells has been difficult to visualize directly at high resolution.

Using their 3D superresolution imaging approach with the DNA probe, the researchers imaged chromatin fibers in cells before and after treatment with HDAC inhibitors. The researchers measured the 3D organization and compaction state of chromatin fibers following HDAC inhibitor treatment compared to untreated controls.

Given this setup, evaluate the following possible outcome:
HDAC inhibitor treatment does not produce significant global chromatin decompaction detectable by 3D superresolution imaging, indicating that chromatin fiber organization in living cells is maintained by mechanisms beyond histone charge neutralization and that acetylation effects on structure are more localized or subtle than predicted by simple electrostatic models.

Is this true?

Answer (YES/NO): NO